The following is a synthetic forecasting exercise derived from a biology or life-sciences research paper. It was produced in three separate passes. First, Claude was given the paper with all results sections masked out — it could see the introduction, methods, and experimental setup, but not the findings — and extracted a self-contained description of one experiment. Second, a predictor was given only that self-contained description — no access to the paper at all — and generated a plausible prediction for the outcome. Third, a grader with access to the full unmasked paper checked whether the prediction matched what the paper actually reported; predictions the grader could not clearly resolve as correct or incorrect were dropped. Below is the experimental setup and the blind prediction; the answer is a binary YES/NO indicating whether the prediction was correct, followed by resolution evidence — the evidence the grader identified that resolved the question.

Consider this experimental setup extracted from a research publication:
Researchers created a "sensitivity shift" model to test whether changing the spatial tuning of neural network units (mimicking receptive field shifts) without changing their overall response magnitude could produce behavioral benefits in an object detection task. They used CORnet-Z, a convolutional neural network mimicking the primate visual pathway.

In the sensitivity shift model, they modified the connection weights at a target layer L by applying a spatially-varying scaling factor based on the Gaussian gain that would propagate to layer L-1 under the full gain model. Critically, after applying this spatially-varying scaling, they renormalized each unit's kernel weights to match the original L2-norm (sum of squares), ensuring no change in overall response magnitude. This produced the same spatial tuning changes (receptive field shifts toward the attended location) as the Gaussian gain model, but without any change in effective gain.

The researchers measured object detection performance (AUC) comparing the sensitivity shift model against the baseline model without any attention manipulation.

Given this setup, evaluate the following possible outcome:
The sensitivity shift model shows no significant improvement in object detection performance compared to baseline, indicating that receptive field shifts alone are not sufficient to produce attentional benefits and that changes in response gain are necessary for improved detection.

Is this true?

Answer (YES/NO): YES